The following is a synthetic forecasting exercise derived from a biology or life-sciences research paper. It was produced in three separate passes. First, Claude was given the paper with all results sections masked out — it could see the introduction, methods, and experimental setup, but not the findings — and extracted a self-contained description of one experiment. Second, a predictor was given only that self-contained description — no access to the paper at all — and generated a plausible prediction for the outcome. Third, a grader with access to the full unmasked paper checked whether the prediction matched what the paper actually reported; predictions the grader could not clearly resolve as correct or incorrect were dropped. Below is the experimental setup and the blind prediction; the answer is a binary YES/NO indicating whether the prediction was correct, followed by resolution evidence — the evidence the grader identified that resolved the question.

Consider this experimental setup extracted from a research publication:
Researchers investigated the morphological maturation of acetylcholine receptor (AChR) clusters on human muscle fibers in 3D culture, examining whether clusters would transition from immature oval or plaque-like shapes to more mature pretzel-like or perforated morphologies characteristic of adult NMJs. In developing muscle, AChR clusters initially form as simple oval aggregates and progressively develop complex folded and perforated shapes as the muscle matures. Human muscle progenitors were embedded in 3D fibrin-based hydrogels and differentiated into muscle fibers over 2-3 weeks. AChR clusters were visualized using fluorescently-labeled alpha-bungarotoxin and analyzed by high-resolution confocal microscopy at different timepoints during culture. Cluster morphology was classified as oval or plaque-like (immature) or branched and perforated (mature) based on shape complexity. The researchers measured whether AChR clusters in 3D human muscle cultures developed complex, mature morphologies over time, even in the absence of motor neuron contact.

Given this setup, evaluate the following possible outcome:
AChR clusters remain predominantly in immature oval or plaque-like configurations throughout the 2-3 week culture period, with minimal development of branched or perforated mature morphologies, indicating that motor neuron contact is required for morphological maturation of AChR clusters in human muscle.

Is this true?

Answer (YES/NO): NO